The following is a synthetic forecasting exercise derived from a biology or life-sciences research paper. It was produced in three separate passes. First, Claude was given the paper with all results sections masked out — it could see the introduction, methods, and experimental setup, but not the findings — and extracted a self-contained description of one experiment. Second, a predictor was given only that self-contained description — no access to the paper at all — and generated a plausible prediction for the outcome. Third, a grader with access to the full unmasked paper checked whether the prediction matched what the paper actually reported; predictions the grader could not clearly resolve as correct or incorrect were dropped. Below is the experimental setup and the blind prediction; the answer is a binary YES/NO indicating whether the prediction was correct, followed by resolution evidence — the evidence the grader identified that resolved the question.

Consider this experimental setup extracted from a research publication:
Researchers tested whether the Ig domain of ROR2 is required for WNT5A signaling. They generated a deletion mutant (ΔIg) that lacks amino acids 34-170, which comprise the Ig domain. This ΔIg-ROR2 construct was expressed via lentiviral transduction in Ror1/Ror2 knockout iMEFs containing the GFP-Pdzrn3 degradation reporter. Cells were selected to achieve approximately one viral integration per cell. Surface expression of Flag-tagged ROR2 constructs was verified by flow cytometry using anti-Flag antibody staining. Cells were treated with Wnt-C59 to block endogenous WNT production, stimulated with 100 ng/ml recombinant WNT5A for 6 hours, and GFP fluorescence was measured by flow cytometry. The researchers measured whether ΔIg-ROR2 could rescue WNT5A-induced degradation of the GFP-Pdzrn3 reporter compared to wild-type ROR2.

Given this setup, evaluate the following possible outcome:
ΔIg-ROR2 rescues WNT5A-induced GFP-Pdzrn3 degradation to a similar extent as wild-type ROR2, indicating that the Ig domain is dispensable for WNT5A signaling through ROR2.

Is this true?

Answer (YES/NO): YES